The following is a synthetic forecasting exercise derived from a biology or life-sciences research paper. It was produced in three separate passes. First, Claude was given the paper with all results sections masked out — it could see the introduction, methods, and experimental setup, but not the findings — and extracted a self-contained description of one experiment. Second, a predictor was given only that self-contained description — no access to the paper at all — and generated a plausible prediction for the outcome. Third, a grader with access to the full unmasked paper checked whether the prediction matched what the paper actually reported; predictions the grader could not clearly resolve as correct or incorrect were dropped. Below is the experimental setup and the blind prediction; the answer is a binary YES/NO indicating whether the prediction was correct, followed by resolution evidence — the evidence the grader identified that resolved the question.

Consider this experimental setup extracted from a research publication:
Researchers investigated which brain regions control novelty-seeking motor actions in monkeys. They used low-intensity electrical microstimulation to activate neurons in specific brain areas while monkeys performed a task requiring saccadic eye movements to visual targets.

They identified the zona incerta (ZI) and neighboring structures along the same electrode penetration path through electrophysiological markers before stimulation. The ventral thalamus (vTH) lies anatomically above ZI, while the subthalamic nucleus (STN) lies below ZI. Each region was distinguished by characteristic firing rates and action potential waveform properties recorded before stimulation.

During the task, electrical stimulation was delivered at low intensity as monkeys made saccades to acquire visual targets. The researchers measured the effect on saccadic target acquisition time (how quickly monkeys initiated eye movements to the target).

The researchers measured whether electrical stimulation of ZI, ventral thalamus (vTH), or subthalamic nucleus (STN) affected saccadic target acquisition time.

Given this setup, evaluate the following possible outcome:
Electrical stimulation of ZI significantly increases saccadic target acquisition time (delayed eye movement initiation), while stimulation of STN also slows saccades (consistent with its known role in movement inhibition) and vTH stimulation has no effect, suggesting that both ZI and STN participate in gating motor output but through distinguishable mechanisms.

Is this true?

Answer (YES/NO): NO